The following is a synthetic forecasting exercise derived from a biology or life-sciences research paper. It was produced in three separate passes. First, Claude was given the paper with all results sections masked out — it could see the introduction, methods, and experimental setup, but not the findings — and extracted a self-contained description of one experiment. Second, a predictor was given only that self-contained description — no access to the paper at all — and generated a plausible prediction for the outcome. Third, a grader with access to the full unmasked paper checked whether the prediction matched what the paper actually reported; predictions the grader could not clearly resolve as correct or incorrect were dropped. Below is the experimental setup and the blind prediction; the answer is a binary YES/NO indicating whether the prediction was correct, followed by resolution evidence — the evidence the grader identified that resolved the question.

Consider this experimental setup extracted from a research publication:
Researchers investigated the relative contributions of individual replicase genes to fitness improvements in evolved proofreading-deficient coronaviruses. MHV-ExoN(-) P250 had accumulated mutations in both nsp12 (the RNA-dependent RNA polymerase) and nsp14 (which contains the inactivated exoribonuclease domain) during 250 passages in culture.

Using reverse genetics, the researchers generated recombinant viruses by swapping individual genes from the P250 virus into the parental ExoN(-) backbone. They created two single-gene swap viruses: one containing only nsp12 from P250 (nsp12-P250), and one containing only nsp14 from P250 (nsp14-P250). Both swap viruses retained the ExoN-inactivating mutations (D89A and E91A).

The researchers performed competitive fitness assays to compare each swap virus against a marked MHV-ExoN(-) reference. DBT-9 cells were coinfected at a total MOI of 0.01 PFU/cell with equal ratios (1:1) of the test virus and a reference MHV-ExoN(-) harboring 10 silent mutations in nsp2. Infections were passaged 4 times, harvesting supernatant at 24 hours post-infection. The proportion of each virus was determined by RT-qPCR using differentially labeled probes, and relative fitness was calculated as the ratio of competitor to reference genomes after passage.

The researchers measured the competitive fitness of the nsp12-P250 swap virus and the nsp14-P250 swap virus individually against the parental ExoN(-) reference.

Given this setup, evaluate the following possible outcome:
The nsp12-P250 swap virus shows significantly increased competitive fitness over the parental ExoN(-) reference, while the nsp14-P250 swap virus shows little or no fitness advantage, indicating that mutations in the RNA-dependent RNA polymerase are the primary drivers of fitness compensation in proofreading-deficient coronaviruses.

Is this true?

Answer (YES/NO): NO